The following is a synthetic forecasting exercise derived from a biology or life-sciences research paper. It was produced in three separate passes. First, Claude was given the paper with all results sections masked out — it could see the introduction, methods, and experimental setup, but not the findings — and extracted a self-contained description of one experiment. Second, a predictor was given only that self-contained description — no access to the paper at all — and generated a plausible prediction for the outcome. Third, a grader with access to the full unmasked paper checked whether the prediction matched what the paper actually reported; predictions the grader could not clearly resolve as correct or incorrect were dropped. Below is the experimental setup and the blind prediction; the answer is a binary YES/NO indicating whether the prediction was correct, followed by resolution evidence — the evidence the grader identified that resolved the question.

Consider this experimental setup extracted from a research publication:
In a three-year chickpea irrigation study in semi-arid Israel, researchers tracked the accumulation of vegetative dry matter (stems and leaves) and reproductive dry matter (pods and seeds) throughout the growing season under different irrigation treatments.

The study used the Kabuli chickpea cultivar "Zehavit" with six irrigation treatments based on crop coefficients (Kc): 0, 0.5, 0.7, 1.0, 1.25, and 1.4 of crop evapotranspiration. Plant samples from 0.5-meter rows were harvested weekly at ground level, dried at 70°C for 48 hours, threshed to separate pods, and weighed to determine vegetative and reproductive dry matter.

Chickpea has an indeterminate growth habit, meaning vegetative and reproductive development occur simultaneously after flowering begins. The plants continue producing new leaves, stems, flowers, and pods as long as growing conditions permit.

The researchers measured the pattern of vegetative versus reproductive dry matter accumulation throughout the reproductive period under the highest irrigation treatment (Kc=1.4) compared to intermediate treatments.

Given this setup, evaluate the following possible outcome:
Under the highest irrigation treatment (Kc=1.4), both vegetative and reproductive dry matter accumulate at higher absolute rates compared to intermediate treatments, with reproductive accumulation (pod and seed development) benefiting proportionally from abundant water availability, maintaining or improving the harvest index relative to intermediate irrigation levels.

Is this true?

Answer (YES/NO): YES